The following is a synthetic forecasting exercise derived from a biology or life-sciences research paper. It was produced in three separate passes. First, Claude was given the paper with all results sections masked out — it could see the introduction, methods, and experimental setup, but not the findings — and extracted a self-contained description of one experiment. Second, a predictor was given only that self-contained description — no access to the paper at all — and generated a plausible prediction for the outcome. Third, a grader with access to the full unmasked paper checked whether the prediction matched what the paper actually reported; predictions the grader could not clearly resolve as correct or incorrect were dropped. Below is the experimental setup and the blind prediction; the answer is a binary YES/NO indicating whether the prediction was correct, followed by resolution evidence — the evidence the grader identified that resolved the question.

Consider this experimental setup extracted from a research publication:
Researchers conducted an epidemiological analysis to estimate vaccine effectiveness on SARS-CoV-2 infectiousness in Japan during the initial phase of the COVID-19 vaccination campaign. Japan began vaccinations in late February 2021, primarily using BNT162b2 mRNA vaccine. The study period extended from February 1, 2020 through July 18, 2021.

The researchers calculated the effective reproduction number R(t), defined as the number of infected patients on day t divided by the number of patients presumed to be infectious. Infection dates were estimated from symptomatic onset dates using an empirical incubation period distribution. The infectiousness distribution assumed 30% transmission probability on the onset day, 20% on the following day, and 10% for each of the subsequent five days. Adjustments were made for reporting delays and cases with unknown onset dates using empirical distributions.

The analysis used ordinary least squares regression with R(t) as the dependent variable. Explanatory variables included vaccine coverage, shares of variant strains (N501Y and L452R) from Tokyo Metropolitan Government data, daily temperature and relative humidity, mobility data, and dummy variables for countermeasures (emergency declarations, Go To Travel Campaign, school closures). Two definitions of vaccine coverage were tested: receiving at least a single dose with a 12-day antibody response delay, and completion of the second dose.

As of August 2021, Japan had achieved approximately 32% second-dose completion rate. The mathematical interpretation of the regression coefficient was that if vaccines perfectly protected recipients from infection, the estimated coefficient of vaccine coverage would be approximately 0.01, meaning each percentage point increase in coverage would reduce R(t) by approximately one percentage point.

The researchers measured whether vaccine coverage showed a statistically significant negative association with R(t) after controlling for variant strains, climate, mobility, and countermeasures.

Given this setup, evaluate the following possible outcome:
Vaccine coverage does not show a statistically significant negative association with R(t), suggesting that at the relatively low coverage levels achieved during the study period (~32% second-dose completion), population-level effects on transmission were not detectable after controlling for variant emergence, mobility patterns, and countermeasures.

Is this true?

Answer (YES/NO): NO